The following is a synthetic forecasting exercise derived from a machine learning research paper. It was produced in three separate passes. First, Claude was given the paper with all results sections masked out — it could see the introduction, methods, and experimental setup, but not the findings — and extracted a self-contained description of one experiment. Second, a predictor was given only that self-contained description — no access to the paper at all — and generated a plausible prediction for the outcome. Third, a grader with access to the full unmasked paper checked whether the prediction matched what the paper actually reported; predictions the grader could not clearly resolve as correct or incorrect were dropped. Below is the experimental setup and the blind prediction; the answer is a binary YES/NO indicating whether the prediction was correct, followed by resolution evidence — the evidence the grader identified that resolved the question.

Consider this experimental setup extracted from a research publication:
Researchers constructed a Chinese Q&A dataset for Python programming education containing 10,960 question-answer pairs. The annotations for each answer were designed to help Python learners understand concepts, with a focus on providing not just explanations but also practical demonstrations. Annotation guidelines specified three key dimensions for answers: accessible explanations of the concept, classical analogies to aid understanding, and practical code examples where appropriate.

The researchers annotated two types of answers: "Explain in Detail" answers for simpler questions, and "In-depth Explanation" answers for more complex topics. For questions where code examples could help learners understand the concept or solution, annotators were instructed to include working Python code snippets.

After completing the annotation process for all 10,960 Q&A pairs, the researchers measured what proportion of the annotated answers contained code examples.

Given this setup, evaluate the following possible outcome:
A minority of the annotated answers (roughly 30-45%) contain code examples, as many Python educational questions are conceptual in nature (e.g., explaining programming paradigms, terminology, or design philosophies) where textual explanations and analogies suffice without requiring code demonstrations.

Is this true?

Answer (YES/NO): NO